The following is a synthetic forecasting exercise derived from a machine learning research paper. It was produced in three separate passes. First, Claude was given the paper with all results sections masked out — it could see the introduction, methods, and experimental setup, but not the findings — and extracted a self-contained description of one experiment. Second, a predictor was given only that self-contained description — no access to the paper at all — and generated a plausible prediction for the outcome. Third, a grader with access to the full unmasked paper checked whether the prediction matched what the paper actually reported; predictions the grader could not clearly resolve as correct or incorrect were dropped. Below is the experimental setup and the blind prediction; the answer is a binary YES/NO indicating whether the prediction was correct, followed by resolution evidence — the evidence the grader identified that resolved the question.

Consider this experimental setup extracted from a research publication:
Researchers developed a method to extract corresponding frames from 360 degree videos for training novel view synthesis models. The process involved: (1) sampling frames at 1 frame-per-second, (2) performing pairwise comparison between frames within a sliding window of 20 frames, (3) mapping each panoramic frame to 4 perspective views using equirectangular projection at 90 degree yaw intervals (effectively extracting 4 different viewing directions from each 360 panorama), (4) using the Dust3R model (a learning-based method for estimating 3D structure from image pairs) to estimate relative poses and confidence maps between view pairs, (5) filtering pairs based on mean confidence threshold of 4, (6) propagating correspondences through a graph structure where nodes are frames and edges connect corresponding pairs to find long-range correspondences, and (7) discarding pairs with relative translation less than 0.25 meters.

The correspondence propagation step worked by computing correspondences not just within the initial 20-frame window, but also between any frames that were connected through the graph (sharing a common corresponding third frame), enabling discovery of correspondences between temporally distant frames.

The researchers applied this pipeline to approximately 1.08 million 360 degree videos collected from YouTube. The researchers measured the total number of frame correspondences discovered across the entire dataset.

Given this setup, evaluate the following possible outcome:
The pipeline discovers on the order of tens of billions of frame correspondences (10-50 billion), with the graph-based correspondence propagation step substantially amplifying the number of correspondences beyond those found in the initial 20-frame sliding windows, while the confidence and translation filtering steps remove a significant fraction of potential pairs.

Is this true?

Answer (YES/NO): NO